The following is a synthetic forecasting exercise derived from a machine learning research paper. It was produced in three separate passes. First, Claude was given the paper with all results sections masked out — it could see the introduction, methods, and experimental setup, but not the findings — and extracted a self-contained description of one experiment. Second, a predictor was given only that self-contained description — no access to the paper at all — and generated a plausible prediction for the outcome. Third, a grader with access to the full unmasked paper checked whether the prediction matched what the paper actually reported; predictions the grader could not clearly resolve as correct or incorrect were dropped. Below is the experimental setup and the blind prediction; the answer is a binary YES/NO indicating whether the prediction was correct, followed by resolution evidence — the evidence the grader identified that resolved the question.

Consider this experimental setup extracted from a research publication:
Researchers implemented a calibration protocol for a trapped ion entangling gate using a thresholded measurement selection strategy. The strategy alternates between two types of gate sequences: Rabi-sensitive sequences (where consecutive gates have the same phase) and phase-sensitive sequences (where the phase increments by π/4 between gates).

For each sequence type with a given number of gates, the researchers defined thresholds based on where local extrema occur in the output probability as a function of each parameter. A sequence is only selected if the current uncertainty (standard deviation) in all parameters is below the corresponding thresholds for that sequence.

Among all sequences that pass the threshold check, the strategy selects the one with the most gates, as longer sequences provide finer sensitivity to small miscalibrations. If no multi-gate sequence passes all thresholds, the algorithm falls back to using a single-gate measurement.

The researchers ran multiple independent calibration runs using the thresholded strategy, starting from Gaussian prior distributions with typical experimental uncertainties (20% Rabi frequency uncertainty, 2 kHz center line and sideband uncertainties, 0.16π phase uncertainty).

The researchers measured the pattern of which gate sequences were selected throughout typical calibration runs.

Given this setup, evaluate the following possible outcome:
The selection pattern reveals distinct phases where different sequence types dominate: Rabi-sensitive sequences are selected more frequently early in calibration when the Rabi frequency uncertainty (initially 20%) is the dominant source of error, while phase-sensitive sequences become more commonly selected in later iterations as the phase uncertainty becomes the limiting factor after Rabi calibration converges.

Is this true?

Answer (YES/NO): NO